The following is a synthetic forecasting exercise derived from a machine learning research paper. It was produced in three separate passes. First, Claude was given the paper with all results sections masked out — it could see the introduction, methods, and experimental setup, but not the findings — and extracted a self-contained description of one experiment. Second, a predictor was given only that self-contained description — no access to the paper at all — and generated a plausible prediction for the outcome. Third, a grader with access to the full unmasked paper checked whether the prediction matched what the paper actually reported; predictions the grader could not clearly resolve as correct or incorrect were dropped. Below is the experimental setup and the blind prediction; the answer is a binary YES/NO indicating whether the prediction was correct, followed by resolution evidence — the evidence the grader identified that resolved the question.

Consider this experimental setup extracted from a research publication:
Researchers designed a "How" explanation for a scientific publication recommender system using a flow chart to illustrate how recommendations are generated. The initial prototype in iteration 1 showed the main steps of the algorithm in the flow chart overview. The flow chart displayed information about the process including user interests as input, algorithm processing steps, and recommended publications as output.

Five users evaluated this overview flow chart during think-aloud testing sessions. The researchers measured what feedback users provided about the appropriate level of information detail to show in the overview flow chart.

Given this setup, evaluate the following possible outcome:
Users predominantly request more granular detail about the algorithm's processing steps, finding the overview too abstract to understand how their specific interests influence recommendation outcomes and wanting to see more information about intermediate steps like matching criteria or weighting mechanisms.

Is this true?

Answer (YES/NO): NO